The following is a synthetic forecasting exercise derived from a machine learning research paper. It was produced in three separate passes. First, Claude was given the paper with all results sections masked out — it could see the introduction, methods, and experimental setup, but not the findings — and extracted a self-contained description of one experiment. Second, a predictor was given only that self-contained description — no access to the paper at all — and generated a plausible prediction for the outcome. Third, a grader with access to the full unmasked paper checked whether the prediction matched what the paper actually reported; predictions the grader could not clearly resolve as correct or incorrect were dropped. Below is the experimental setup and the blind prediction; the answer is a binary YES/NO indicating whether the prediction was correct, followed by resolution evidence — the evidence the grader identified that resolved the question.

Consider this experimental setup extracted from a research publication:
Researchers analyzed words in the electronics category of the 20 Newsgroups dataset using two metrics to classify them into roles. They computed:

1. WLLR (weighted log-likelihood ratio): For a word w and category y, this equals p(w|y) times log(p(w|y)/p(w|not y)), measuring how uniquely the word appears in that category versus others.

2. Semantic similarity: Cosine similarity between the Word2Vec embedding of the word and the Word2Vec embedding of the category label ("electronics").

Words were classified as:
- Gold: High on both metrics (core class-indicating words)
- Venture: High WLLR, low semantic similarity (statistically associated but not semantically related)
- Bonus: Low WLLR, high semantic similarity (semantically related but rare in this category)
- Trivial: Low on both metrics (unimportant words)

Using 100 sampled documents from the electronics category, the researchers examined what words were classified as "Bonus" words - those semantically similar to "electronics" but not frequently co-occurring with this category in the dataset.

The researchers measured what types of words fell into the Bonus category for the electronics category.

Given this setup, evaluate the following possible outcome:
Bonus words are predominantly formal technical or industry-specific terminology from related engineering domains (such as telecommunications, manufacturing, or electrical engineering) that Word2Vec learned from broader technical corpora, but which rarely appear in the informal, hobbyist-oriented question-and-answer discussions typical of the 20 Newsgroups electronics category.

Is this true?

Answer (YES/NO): NO